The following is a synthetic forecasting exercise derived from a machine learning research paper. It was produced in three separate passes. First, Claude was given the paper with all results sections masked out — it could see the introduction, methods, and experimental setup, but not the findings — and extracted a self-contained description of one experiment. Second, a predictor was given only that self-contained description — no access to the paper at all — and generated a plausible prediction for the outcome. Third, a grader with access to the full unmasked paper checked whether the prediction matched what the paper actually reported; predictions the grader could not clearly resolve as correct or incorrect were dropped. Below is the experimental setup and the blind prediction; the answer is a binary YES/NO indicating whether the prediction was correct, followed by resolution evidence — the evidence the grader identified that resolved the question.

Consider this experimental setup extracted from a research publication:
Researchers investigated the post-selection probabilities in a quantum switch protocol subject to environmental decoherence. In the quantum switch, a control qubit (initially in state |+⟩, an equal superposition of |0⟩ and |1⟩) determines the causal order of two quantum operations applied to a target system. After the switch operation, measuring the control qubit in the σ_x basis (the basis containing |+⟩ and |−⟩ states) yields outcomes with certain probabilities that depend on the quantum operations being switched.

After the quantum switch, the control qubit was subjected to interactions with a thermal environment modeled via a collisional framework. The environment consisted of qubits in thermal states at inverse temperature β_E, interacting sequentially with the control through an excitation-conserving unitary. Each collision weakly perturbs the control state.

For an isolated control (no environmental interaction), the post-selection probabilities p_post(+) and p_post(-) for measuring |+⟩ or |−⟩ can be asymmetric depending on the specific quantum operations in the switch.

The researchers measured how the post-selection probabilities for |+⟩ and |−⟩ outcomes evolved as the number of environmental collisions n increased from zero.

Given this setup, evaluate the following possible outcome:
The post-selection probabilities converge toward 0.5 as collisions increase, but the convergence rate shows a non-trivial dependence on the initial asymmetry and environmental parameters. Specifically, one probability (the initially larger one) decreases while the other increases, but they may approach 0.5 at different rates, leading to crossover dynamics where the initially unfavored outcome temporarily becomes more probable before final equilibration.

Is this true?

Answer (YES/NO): NO